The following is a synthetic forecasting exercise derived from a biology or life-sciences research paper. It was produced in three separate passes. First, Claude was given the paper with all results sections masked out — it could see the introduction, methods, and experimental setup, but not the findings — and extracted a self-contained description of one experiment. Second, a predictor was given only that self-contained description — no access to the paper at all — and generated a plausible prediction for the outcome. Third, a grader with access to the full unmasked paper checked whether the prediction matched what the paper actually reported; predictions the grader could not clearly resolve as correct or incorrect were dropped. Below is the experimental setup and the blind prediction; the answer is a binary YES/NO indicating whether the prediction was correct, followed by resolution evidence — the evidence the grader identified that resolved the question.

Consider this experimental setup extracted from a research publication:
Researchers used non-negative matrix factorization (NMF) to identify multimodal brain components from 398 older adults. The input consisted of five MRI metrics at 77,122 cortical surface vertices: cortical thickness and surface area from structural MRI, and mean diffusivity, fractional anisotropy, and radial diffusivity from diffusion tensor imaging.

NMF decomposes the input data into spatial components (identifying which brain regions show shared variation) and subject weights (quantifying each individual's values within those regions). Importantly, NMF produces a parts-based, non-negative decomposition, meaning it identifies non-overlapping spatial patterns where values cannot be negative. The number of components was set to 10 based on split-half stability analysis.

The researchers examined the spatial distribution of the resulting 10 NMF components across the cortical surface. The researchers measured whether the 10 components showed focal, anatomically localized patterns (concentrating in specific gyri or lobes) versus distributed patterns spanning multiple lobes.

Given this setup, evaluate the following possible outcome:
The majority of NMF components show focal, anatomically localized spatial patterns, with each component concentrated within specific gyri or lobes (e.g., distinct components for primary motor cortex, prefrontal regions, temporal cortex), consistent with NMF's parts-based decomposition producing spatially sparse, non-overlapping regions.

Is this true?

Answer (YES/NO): NO